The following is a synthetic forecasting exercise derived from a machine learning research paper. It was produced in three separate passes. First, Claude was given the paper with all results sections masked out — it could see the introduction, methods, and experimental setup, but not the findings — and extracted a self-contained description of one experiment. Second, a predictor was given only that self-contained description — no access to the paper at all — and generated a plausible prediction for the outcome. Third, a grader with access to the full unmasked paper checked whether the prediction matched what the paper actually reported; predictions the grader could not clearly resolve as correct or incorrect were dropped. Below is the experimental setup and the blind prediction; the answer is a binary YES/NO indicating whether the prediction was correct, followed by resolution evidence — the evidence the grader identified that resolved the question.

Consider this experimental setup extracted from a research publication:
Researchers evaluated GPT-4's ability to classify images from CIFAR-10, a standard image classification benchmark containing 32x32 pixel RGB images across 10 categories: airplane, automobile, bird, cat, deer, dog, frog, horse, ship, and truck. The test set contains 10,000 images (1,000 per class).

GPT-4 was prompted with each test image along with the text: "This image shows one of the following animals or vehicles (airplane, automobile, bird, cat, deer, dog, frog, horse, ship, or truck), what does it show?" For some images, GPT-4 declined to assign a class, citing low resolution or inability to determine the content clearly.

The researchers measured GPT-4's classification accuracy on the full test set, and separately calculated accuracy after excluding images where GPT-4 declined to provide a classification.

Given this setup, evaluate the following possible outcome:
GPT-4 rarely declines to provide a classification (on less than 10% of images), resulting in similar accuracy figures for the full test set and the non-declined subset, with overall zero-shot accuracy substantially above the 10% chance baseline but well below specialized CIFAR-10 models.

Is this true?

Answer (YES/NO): NO